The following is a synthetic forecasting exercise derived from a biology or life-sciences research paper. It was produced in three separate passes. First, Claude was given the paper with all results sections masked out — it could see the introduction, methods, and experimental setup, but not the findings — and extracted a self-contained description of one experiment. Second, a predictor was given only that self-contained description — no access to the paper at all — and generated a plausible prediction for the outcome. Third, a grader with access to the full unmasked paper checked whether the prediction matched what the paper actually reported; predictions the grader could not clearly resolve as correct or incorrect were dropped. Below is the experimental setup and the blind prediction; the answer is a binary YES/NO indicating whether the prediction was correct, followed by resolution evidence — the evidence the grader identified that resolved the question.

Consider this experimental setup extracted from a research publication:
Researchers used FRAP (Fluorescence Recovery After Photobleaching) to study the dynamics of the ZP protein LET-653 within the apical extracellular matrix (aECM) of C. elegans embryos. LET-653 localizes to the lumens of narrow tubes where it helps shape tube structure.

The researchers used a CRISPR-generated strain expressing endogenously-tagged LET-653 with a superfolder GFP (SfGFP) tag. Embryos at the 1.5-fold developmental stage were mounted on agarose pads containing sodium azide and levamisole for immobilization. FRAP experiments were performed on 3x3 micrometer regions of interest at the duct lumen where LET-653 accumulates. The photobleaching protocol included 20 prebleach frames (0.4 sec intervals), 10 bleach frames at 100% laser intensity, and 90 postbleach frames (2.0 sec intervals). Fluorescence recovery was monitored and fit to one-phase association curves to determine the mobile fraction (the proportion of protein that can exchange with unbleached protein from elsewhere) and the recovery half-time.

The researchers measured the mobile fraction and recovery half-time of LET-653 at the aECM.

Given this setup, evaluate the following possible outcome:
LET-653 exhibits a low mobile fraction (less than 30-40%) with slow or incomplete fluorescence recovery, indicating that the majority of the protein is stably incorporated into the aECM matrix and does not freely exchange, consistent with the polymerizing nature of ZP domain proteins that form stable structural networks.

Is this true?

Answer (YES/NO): YES